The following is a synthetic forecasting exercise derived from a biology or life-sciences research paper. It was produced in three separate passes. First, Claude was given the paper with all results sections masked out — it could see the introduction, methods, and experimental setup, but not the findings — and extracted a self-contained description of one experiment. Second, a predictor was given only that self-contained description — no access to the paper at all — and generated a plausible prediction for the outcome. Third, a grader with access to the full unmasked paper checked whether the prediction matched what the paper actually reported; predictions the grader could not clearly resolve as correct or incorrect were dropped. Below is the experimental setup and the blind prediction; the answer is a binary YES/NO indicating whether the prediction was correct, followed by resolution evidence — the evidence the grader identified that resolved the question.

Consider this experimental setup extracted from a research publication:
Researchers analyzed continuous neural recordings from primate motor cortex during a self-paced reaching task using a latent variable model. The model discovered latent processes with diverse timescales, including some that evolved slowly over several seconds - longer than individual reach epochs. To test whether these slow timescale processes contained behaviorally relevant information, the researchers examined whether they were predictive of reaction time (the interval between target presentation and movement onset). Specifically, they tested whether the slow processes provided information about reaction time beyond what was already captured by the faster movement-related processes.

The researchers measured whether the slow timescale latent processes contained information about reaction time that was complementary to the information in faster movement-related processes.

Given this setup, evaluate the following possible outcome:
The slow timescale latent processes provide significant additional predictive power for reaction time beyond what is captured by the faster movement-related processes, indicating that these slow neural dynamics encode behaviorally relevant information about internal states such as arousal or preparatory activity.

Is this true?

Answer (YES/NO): YES